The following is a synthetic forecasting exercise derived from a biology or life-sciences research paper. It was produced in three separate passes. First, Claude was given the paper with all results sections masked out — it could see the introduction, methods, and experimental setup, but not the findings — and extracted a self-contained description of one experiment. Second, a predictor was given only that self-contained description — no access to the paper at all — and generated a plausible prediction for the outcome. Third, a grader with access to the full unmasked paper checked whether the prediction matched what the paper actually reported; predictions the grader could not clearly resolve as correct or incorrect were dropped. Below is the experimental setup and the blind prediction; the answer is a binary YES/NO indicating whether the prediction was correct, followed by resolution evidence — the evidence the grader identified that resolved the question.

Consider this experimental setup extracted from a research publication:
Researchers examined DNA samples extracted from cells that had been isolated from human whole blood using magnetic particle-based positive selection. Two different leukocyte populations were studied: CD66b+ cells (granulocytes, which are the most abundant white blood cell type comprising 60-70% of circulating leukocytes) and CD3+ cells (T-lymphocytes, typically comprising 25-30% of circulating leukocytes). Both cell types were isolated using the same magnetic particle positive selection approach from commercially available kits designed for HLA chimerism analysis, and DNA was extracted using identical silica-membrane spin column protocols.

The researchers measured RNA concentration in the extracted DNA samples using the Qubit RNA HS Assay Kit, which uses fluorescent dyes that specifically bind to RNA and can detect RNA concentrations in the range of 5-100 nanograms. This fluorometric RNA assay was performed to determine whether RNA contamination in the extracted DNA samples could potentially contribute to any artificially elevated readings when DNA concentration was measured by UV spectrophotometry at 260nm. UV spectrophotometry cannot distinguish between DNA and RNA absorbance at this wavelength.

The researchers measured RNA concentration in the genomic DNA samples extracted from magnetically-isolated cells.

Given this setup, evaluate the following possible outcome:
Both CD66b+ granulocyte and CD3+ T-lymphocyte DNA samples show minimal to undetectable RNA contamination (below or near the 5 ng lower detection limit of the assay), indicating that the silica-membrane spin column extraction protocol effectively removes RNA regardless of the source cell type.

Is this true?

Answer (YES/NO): NO